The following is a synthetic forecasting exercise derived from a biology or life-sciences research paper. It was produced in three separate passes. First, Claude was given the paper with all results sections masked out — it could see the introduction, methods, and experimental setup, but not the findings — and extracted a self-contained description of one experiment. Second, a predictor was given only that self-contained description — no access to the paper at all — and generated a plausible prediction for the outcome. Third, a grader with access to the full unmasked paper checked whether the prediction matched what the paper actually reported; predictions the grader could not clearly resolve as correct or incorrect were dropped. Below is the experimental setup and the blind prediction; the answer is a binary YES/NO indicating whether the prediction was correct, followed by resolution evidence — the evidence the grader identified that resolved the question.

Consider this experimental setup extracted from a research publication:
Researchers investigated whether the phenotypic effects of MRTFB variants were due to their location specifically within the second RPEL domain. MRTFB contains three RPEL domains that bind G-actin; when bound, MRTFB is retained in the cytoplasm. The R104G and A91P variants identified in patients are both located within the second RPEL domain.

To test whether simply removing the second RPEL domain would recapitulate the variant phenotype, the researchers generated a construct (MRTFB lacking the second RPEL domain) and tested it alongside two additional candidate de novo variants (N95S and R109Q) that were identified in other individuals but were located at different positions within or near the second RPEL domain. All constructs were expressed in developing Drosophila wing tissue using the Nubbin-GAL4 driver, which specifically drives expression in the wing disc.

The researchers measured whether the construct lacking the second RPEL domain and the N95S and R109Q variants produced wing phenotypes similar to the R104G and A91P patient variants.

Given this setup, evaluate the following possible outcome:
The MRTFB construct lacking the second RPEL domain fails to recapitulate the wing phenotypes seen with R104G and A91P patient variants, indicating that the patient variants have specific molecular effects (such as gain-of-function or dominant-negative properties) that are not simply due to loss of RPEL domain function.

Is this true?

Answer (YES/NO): NO